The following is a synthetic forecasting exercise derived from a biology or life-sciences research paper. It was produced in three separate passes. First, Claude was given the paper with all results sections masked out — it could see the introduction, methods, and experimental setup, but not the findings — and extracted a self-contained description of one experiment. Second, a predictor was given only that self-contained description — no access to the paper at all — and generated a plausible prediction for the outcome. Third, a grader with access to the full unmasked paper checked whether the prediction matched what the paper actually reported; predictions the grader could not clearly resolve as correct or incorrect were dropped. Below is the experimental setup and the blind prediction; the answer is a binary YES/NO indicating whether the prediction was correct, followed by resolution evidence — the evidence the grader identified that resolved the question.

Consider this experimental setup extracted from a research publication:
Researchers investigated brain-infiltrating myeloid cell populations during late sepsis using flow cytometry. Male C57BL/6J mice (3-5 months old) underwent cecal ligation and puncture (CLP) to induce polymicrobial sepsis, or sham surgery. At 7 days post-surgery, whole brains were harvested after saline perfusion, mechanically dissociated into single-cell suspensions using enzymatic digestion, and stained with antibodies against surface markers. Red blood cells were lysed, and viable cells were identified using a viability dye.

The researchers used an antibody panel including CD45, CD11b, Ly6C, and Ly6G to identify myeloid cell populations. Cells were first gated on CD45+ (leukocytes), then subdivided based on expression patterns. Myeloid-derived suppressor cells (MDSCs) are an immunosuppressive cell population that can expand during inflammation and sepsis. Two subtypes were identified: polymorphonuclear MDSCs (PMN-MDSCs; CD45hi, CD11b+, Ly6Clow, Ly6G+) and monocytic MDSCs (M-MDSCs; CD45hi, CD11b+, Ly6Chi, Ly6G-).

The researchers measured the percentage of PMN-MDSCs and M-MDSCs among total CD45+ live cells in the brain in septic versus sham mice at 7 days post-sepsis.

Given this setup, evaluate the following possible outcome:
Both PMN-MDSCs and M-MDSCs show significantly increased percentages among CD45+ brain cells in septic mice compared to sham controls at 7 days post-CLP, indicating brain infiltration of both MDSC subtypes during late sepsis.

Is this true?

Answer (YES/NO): YES